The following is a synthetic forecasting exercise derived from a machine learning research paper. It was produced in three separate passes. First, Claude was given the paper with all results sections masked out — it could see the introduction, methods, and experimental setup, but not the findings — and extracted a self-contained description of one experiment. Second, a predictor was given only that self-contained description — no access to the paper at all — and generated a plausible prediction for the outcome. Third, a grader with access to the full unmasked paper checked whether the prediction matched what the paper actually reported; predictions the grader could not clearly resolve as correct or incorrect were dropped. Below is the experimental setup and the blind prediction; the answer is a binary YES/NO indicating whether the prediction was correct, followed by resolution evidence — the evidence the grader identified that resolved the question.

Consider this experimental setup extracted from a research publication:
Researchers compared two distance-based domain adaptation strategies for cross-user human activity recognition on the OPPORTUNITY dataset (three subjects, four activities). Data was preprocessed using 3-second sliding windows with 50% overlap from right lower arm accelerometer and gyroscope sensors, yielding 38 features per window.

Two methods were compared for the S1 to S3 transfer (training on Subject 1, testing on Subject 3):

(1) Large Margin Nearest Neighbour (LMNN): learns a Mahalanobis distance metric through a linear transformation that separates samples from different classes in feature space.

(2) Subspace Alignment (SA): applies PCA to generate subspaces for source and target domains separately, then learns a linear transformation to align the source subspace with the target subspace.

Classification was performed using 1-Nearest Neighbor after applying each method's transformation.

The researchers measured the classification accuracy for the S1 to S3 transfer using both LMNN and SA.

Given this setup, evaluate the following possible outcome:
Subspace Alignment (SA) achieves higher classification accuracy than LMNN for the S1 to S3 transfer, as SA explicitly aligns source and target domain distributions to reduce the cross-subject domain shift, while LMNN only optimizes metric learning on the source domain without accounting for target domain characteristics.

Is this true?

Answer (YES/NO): YES